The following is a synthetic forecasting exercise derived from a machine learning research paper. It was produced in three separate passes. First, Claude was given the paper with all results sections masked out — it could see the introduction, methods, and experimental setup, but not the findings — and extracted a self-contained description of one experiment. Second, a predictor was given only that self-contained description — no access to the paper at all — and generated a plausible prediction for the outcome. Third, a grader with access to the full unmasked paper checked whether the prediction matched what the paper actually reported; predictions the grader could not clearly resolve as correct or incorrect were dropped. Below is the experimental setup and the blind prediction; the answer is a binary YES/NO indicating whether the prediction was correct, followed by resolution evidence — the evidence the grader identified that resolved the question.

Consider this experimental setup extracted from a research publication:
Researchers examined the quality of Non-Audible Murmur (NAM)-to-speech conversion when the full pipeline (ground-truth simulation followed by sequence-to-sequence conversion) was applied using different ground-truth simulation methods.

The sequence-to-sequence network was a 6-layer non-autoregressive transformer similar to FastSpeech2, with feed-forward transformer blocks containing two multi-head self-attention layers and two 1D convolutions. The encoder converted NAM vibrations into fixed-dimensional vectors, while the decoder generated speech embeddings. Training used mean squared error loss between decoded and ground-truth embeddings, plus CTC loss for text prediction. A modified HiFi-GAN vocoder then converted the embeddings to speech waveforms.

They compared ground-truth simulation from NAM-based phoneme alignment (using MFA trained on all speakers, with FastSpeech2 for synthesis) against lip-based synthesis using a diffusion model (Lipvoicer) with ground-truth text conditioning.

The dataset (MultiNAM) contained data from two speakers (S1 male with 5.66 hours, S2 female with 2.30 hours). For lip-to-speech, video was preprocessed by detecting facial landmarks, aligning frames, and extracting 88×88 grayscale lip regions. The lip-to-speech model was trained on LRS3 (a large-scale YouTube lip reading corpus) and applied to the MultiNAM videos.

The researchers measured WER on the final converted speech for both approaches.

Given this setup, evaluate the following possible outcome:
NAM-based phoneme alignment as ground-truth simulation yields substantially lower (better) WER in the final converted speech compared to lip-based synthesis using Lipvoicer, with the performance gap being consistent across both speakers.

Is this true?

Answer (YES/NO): YES